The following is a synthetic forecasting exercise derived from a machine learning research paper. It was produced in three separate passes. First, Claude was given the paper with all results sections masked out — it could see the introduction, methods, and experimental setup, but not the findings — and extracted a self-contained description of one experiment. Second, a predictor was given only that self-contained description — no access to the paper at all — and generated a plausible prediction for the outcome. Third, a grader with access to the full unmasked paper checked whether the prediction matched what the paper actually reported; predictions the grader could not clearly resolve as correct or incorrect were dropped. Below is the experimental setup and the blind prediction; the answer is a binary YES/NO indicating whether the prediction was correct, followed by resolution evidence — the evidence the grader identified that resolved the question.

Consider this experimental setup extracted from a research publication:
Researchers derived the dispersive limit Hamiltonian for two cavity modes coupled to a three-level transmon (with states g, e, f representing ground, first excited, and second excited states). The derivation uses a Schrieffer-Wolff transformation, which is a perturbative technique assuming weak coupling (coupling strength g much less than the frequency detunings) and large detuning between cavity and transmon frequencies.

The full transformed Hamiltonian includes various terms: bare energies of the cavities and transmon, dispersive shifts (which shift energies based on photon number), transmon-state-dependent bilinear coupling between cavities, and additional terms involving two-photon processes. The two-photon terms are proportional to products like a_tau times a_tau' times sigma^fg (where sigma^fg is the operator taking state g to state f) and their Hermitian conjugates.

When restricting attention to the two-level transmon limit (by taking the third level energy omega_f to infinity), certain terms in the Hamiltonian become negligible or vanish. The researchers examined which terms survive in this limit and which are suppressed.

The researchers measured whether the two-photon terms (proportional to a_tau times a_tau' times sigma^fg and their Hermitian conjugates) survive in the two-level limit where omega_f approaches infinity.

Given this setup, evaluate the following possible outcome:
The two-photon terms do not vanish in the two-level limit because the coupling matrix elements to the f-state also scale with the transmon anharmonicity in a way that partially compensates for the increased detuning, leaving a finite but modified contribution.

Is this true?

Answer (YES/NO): NO